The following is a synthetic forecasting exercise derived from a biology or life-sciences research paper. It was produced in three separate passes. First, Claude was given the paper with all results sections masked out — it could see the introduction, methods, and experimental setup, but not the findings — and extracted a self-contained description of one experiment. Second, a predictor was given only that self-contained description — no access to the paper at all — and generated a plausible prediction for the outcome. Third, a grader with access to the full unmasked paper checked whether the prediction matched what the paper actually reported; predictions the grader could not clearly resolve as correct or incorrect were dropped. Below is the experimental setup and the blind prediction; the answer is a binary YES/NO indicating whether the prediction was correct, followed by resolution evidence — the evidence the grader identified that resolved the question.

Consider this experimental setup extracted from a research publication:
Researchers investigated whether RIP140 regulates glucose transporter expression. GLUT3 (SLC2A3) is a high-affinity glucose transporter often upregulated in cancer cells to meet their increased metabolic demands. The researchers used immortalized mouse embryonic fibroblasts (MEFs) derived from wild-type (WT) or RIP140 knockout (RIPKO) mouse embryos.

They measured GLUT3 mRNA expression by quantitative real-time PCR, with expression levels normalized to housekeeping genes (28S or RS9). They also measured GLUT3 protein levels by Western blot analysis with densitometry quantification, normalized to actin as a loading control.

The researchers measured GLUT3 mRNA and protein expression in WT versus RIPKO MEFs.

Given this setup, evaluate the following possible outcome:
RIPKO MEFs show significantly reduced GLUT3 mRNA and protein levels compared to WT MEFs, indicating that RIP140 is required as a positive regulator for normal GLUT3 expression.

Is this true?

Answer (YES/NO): NO